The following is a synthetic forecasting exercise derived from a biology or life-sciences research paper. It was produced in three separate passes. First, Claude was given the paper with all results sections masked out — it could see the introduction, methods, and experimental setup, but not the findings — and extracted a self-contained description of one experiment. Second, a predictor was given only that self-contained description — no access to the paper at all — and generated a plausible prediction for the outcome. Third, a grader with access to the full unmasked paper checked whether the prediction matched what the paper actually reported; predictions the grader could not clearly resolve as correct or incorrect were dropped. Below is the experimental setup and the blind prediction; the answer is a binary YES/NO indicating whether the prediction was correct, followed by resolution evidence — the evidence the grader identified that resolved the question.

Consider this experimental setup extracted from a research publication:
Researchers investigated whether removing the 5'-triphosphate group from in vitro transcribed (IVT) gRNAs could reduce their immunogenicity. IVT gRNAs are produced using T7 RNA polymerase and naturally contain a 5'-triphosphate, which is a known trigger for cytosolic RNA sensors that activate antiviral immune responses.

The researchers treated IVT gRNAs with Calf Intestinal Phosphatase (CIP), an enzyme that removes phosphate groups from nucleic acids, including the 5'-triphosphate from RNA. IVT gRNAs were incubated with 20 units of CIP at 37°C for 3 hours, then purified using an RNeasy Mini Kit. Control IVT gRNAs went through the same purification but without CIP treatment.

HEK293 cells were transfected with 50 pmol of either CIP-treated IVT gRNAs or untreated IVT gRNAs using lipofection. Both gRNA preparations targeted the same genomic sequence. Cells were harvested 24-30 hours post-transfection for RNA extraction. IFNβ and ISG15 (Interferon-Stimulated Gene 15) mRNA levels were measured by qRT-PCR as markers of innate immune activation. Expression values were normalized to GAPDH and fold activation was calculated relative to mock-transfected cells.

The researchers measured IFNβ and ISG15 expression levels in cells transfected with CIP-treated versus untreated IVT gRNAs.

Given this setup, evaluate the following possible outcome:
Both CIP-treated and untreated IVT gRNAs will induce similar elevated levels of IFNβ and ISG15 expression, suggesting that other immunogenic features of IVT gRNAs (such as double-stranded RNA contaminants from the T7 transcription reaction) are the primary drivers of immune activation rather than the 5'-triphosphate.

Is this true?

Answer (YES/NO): NO